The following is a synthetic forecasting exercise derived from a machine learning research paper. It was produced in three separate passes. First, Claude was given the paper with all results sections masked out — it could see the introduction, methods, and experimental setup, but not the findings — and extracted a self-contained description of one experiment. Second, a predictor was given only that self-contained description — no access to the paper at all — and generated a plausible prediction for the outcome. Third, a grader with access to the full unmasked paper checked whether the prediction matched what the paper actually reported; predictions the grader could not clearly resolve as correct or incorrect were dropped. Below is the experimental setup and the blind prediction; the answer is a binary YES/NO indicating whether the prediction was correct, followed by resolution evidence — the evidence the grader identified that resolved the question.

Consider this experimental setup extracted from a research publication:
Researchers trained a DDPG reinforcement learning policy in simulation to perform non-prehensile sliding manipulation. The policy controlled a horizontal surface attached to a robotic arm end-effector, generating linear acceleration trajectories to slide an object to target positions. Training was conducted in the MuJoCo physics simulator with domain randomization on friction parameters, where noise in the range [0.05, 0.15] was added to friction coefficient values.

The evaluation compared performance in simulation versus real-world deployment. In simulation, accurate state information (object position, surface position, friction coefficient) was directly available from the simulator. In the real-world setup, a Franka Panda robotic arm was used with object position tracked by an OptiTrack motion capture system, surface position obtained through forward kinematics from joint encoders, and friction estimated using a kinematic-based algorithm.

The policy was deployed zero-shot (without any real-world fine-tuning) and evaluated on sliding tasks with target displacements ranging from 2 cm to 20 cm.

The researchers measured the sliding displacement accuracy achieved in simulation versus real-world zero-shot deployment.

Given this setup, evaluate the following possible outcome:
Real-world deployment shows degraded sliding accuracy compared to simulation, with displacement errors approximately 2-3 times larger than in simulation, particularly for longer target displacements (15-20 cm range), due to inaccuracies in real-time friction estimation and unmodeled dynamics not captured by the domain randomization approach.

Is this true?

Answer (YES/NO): NO